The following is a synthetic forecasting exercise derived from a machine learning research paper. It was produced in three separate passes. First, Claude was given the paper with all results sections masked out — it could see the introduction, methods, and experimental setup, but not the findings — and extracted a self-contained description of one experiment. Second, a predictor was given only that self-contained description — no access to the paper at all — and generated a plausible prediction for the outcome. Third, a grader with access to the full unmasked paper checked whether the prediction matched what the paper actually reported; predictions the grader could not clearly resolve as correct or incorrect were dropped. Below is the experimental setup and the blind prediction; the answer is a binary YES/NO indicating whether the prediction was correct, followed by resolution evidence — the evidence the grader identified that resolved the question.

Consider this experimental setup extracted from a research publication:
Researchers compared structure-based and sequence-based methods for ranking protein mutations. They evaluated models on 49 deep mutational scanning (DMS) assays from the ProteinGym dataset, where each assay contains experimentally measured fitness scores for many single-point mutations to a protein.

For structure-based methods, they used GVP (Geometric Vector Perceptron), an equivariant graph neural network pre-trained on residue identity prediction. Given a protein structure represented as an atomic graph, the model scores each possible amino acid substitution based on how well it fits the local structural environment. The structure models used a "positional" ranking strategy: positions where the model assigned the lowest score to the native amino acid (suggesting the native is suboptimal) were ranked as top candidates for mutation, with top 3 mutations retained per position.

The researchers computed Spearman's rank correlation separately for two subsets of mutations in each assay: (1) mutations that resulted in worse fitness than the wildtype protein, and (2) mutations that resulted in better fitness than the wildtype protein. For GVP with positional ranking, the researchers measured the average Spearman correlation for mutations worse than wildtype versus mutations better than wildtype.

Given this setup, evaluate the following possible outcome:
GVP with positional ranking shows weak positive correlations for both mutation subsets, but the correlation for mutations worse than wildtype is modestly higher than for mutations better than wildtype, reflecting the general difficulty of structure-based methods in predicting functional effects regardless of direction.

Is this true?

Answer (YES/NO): NO